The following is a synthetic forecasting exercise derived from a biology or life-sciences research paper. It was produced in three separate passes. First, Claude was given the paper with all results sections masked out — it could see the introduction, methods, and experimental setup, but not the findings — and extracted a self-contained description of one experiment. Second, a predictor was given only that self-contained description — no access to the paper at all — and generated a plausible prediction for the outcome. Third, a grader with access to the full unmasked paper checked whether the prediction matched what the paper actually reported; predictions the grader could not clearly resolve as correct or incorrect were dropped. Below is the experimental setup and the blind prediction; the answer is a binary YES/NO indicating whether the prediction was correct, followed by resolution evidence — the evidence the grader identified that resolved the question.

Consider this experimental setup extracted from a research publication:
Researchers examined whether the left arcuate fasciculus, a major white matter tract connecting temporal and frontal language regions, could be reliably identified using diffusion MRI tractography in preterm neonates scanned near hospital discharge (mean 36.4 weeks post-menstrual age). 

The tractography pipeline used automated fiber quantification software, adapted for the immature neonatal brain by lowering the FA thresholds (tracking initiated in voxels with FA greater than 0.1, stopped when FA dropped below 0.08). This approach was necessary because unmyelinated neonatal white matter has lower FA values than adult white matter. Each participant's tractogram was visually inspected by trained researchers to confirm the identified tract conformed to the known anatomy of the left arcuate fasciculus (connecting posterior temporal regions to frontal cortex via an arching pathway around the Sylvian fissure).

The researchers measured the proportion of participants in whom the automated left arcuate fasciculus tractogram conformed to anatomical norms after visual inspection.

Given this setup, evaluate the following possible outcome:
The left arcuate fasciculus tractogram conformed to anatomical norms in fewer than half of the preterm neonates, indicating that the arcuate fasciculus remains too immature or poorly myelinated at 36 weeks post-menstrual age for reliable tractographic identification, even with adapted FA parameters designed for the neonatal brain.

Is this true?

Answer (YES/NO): NO